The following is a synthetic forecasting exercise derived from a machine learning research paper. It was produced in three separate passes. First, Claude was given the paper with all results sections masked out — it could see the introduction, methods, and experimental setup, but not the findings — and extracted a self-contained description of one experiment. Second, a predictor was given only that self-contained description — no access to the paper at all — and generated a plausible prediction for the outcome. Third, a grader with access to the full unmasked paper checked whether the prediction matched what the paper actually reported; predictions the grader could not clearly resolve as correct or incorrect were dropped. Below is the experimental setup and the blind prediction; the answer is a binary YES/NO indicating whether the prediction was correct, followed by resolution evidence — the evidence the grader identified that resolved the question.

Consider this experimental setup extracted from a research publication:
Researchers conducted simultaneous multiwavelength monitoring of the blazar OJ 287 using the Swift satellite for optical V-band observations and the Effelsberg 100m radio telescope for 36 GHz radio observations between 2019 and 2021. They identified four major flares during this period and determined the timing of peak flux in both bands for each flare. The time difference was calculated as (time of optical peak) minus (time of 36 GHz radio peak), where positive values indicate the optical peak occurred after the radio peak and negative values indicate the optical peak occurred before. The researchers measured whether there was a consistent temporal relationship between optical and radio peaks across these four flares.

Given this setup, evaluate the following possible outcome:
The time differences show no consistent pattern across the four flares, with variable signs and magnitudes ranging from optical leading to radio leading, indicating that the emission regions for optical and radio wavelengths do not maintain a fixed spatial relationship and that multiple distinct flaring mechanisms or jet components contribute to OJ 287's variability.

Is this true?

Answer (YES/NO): YES